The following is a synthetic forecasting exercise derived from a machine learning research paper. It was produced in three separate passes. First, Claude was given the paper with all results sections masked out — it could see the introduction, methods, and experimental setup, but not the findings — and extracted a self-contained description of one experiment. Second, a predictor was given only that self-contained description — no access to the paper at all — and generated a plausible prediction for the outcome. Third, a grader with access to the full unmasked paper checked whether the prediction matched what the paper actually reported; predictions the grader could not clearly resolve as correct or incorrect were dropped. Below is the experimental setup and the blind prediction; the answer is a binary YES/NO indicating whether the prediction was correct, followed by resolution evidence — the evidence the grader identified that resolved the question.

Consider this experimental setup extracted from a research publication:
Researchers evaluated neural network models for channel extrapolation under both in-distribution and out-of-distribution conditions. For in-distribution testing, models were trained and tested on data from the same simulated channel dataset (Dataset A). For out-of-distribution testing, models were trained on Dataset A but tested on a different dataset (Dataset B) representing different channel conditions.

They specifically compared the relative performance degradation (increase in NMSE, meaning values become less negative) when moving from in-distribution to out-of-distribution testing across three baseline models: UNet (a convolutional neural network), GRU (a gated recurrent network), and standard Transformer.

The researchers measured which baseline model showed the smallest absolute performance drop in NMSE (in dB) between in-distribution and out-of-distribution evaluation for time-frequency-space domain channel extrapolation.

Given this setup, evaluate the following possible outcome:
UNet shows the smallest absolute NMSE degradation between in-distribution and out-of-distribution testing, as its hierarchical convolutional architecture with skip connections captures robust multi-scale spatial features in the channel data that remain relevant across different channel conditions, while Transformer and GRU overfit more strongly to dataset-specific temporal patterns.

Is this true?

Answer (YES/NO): YES